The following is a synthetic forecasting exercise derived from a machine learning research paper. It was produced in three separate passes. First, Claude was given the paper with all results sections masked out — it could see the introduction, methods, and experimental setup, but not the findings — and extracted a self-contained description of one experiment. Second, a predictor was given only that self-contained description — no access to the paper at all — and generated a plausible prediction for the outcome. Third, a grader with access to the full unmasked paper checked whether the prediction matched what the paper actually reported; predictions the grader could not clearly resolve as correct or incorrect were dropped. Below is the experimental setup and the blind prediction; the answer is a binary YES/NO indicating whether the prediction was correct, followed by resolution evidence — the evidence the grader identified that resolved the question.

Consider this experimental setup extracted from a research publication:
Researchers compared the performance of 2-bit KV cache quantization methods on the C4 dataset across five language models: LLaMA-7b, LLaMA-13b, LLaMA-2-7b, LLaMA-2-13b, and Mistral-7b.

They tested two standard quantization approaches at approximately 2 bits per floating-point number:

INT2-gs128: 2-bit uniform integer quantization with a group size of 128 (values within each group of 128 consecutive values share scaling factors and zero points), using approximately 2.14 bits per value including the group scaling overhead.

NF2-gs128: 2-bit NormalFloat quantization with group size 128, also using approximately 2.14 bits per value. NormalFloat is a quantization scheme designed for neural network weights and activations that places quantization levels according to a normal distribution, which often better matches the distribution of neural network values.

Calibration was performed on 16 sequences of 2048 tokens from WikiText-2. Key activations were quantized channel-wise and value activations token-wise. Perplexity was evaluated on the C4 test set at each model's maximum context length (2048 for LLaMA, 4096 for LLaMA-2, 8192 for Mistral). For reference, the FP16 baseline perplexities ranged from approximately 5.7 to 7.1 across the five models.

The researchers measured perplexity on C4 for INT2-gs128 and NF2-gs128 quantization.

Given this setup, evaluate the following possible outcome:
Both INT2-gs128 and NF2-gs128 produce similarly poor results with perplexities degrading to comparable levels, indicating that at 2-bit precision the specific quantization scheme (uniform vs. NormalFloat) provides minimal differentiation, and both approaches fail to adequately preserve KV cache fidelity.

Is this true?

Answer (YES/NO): NO